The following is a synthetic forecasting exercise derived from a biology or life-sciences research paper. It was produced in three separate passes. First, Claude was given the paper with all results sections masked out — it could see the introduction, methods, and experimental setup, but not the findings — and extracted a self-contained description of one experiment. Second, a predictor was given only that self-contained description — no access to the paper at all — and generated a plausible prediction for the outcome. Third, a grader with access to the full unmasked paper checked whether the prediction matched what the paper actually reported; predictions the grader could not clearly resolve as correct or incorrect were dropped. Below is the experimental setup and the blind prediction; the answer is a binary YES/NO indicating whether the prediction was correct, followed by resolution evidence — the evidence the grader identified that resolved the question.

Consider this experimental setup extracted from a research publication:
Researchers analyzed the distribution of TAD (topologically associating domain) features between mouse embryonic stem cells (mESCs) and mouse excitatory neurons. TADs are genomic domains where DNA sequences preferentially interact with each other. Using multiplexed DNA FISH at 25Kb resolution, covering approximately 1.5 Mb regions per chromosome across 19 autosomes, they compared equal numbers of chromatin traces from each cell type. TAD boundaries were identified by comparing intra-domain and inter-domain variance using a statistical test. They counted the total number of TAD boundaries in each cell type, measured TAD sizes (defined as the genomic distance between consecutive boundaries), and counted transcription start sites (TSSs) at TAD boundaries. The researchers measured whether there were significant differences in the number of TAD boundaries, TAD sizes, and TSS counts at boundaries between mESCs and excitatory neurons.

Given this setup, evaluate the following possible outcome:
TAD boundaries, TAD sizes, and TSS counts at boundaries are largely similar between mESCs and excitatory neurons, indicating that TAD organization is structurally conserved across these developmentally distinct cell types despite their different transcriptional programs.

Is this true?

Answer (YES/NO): YES